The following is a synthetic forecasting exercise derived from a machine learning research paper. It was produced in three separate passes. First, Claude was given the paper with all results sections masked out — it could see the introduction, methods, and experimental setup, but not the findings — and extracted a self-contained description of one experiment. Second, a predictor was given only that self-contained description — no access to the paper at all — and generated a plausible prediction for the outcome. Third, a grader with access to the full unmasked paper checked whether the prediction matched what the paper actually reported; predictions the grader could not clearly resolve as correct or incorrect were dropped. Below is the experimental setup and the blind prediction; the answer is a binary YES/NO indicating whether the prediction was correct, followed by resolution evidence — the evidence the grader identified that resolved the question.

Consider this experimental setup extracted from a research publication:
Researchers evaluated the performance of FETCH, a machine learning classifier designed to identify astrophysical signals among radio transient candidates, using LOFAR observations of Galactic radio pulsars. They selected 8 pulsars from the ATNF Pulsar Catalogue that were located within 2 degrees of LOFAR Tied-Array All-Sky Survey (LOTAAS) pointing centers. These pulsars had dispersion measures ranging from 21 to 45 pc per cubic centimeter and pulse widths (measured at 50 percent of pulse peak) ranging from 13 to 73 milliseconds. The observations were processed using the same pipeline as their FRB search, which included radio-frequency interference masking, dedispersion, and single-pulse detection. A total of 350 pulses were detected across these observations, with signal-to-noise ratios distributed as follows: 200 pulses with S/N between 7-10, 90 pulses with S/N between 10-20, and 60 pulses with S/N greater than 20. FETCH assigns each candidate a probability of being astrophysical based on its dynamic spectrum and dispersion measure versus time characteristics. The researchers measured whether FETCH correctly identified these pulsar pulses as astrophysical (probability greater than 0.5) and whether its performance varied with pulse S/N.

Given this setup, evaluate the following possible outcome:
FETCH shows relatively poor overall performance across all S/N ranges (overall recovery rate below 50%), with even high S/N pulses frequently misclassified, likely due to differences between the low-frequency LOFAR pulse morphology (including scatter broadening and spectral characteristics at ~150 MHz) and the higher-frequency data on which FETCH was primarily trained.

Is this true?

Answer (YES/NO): NO